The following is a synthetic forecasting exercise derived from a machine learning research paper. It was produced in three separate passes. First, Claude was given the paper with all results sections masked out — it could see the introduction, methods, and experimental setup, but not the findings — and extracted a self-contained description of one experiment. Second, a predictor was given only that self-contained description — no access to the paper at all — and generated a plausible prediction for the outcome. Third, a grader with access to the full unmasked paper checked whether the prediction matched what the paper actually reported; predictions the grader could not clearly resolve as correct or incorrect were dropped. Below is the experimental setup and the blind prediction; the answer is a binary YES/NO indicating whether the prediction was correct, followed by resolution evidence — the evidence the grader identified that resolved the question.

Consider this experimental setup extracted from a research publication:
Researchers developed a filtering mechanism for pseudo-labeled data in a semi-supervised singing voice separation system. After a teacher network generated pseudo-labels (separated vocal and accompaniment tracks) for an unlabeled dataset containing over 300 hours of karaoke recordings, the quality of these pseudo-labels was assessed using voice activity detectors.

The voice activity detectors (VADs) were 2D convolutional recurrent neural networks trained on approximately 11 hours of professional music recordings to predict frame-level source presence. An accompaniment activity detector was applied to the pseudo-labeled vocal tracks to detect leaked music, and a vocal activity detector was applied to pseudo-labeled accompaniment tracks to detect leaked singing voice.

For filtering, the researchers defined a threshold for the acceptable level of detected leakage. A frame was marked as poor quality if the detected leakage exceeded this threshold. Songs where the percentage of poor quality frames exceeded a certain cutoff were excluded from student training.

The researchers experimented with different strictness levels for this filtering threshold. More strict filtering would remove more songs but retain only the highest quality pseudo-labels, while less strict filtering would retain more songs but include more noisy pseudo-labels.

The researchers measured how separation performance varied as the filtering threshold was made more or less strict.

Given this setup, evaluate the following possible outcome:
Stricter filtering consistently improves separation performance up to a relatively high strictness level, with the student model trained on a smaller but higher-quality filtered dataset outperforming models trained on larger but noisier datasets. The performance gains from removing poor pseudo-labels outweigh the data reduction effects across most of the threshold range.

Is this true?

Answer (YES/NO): YES